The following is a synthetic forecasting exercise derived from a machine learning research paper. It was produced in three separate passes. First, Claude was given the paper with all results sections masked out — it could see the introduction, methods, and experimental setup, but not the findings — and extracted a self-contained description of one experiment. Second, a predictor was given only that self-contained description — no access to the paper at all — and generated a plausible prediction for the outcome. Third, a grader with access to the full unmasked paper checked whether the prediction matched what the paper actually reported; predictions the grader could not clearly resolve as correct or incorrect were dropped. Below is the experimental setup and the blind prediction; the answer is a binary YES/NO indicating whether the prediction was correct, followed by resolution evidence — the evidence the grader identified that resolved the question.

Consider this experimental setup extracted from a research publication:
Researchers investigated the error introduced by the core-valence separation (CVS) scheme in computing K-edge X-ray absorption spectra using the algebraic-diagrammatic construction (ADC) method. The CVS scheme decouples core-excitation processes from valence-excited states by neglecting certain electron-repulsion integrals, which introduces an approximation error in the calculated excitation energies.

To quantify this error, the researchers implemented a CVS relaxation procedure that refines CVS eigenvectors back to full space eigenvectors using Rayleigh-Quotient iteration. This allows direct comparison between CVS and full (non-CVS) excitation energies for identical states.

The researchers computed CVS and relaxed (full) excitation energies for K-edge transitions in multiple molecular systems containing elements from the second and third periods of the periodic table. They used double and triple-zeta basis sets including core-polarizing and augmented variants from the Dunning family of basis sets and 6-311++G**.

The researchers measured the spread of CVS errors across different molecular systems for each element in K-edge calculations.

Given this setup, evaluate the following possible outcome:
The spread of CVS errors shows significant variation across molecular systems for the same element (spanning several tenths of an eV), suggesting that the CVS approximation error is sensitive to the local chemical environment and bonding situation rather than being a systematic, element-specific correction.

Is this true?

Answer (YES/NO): NO